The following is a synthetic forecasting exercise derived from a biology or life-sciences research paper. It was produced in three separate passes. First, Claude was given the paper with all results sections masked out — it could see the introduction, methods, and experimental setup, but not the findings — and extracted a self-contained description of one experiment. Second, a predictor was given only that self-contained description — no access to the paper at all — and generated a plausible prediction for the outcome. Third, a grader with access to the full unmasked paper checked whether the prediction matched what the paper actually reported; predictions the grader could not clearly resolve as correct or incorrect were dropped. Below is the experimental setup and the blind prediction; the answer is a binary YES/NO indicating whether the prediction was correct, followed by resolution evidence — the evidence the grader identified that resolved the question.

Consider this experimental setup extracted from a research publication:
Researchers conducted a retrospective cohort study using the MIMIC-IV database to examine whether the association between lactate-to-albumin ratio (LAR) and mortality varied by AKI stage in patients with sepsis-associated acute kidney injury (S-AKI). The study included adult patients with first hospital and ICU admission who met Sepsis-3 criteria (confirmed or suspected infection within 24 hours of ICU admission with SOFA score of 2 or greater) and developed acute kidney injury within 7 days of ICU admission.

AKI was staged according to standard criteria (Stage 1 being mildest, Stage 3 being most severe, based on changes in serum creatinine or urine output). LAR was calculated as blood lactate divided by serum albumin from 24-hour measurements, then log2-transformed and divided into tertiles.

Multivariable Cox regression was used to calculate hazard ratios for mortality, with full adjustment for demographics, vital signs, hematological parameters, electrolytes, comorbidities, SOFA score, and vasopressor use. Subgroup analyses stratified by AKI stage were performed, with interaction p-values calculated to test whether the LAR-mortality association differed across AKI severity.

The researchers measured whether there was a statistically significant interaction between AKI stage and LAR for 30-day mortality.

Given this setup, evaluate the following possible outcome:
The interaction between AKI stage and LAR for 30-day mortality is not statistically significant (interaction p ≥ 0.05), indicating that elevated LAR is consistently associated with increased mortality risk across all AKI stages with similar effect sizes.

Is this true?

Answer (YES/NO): NO